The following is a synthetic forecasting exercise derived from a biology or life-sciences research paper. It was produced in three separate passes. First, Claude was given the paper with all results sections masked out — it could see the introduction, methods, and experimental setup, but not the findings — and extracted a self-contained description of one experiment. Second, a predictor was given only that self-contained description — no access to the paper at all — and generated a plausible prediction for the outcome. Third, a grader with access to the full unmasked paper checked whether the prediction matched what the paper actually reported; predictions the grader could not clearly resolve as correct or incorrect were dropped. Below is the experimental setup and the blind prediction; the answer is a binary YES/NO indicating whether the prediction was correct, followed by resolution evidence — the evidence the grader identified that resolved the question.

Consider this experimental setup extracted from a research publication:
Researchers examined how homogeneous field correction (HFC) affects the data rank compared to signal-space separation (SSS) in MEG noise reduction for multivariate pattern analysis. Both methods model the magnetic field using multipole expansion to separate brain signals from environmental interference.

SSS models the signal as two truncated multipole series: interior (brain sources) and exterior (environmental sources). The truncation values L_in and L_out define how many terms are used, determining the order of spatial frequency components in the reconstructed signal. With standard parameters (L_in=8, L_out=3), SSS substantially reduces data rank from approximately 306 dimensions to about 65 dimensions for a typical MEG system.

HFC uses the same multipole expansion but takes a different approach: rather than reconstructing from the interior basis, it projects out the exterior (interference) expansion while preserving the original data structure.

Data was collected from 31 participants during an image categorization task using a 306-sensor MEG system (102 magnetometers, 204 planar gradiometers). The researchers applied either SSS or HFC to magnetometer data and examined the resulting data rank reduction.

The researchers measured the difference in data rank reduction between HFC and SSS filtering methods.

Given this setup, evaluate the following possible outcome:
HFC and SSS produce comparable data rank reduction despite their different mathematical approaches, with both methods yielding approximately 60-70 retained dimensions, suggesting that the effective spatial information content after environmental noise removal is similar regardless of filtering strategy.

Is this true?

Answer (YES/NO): NO